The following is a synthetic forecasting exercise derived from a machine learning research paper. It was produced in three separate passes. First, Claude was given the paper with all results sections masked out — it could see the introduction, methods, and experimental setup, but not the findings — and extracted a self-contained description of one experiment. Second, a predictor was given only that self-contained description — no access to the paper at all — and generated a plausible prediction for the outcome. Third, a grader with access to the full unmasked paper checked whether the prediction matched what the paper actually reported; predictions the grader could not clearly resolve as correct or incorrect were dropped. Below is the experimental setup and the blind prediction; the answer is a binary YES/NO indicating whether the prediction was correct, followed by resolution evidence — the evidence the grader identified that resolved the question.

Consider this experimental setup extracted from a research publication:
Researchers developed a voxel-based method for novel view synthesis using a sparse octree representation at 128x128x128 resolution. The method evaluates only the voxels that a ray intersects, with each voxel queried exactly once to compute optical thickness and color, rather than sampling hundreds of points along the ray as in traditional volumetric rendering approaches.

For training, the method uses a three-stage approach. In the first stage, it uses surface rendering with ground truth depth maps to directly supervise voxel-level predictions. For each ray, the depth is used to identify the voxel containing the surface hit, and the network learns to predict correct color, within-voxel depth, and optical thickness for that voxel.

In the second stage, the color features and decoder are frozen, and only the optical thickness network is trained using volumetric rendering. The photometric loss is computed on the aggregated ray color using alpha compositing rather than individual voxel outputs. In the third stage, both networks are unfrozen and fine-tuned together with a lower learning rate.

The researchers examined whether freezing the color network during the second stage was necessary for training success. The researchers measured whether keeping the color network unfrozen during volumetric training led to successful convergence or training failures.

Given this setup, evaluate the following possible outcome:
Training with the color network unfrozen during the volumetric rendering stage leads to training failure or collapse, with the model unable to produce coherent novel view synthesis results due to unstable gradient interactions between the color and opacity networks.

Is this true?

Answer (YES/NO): NO